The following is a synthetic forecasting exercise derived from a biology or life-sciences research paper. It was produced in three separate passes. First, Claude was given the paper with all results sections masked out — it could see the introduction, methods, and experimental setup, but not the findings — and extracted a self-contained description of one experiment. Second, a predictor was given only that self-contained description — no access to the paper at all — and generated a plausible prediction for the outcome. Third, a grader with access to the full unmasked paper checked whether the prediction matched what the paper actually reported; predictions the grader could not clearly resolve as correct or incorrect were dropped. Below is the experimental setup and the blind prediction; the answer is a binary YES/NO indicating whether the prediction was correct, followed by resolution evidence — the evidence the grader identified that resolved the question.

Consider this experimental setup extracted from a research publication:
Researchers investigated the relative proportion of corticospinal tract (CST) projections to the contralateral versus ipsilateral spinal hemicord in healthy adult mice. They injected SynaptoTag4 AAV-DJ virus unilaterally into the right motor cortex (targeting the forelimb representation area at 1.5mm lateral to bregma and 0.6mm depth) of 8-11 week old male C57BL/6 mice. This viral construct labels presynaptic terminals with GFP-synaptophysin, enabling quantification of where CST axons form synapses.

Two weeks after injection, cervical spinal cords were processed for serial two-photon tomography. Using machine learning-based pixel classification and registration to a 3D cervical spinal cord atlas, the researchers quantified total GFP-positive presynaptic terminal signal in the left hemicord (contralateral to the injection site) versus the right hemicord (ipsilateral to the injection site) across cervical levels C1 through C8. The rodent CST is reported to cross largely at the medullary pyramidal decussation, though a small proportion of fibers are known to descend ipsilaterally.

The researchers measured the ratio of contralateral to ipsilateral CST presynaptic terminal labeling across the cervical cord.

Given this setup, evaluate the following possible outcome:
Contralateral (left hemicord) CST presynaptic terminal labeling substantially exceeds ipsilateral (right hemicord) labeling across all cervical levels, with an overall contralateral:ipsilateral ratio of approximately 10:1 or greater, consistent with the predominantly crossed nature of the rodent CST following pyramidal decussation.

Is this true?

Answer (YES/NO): YES